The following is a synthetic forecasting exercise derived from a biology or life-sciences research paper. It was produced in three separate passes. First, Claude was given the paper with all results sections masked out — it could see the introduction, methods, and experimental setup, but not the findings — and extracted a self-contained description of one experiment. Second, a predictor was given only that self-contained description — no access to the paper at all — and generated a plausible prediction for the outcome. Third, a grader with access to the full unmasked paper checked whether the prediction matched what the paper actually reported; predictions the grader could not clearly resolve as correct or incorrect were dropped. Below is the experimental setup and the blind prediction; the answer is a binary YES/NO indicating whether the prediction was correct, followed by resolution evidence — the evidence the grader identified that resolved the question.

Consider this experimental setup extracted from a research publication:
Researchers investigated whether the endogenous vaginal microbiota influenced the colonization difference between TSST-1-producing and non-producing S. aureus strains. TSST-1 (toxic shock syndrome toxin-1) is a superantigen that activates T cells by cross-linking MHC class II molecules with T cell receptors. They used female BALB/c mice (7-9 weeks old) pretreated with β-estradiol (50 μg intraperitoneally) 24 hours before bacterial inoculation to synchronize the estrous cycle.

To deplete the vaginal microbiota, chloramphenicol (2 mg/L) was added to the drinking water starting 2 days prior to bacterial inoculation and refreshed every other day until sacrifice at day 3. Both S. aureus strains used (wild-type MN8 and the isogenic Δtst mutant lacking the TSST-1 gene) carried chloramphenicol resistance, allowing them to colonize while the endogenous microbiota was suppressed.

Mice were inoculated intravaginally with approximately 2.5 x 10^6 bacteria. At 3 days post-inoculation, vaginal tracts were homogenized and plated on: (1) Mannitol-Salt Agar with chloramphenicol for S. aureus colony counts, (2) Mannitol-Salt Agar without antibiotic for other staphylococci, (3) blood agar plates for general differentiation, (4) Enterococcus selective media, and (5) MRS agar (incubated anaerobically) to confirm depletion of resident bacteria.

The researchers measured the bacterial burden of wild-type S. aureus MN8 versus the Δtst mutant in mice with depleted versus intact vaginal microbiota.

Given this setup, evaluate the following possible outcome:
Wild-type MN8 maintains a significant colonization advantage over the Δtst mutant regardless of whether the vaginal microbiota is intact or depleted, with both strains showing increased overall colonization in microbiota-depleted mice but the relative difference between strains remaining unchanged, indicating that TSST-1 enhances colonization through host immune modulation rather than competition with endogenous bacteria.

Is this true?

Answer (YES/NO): NO